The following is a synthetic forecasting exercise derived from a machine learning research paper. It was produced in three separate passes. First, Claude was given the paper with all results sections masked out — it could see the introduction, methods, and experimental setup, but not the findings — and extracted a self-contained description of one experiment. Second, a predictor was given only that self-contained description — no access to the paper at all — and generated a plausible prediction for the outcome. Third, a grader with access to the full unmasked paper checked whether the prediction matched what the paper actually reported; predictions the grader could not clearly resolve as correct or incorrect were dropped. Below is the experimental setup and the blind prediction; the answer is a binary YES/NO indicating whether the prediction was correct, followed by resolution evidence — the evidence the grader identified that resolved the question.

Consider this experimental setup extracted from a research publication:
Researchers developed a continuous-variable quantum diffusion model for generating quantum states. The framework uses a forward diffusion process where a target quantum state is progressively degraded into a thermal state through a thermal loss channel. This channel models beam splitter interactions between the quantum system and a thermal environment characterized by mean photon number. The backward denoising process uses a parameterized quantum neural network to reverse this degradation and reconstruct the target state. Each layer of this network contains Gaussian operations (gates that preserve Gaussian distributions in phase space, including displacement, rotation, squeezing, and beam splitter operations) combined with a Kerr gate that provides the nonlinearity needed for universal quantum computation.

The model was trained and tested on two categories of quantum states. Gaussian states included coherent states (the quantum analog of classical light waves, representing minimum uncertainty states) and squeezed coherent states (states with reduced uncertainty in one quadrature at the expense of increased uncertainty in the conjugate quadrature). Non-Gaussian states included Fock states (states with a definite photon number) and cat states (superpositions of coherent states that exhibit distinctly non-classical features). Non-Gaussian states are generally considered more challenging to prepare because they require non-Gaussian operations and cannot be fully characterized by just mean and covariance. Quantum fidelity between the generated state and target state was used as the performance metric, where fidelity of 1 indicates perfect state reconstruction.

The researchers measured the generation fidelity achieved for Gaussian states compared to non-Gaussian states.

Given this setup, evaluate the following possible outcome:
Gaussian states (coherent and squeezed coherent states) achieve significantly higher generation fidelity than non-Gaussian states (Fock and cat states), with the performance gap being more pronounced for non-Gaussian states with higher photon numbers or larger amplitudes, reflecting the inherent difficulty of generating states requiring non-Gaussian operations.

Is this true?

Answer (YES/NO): NO